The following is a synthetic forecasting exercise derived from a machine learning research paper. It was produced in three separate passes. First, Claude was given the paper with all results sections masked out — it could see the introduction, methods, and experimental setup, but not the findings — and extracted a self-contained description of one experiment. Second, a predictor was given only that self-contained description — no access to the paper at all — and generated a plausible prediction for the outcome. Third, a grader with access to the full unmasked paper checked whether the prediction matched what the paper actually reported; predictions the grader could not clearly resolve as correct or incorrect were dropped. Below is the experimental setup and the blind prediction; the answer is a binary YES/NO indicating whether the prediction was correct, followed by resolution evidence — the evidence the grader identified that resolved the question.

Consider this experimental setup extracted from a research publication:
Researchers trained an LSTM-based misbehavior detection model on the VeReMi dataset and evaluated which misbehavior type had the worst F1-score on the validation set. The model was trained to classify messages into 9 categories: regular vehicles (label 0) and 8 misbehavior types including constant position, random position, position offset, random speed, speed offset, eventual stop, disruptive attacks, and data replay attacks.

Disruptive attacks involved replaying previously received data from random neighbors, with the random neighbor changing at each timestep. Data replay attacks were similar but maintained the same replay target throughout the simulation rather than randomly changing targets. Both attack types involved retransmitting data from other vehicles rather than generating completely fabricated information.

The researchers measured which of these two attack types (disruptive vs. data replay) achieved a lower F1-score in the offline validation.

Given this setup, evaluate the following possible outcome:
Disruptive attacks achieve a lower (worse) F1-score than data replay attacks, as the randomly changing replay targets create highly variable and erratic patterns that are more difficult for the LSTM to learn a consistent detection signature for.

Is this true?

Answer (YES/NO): NO